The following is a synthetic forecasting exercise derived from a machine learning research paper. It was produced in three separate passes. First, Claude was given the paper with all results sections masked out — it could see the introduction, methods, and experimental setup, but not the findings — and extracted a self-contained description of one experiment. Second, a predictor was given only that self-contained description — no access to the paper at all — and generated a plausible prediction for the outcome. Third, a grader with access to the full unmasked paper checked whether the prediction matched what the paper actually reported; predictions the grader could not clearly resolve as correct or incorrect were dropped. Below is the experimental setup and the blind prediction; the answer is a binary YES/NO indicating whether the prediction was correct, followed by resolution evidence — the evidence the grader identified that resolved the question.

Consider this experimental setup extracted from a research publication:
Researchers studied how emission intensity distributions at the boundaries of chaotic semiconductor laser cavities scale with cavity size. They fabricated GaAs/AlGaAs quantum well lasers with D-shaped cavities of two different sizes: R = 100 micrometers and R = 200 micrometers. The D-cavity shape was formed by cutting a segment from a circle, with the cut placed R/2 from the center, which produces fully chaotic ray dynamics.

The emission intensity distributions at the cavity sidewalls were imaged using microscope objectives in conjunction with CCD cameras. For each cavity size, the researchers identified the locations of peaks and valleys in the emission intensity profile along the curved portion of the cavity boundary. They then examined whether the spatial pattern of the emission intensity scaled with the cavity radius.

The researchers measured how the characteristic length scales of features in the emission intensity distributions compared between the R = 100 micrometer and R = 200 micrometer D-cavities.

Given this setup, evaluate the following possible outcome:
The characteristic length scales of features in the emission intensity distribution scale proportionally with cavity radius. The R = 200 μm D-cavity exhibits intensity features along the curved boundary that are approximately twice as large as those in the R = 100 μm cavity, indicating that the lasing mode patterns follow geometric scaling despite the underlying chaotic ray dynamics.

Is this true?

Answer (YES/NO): YES